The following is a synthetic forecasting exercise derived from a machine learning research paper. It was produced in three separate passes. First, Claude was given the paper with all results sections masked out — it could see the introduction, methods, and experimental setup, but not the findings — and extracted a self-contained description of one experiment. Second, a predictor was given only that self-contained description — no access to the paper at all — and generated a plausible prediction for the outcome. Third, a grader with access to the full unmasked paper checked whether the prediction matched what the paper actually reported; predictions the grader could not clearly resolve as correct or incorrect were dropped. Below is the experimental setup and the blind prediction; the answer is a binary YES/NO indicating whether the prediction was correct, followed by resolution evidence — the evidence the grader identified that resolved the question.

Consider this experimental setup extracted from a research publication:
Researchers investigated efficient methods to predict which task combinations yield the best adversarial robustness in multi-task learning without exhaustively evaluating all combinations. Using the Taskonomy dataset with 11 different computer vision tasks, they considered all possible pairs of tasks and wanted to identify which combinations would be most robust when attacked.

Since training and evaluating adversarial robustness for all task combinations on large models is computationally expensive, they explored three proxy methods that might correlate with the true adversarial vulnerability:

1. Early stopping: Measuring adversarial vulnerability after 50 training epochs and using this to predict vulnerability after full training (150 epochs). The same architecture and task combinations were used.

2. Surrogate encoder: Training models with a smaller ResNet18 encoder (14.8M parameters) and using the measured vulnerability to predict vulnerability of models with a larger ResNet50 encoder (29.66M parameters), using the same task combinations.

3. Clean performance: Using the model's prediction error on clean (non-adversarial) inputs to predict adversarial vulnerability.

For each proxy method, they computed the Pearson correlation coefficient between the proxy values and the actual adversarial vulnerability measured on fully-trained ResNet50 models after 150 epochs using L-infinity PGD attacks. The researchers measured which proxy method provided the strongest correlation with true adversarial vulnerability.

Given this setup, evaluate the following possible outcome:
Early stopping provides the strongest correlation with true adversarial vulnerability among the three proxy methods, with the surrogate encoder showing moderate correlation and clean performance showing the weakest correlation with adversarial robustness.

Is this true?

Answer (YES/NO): NO